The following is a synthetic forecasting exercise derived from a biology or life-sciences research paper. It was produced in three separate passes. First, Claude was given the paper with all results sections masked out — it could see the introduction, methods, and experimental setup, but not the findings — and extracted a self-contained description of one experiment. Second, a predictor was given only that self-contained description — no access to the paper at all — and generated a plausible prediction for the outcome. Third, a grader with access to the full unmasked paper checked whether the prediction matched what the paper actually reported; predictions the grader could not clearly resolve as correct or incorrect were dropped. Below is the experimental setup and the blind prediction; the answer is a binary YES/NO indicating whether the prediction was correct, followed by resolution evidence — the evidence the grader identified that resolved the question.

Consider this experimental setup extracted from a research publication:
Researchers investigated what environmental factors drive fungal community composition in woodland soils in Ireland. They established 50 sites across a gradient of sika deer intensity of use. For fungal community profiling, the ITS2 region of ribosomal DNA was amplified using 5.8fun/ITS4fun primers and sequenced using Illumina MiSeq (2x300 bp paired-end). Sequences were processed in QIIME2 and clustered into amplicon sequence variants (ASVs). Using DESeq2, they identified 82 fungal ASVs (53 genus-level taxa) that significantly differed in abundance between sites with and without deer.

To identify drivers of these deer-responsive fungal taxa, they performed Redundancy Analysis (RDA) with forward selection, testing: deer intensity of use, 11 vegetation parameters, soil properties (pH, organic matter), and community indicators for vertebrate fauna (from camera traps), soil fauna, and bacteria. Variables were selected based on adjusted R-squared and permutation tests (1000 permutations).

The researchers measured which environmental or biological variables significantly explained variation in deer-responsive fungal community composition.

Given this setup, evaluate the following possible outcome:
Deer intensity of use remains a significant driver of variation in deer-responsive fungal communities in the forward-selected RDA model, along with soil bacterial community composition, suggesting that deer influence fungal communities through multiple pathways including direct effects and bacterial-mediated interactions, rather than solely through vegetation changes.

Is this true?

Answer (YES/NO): NO